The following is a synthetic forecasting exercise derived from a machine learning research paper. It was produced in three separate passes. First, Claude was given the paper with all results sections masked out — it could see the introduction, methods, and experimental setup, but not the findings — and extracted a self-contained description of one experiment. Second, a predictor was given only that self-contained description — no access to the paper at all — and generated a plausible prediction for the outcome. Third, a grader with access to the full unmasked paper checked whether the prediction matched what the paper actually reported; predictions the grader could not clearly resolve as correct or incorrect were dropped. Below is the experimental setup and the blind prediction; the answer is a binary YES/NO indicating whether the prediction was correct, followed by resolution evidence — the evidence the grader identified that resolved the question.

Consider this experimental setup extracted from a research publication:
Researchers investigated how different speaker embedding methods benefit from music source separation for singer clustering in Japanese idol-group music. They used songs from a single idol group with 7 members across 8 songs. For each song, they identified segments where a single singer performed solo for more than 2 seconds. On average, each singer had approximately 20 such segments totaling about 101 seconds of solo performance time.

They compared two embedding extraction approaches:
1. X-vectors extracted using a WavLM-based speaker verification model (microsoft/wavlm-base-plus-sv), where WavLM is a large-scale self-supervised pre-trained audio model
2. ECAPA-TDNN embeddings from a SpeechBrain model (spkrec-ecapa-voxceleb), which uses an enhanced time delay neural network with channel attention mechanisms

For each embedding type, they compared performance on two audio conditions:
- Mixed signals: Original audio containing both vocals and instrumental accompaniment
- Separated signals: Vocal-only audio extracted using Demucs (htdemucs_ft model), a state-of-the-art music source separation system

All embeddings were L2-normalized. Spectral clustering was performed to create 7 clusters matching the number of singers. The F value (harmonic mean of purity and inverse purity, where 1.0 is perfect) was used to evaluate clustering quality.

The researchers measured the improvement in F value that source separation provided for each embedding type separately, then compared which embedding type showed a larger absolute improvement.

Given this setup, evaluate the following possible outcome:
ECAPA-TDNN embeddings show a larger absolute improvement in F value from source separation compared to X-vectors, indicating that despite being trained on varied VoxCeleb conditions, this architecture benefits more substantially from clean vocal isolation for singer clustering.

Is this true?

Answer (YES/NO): NO